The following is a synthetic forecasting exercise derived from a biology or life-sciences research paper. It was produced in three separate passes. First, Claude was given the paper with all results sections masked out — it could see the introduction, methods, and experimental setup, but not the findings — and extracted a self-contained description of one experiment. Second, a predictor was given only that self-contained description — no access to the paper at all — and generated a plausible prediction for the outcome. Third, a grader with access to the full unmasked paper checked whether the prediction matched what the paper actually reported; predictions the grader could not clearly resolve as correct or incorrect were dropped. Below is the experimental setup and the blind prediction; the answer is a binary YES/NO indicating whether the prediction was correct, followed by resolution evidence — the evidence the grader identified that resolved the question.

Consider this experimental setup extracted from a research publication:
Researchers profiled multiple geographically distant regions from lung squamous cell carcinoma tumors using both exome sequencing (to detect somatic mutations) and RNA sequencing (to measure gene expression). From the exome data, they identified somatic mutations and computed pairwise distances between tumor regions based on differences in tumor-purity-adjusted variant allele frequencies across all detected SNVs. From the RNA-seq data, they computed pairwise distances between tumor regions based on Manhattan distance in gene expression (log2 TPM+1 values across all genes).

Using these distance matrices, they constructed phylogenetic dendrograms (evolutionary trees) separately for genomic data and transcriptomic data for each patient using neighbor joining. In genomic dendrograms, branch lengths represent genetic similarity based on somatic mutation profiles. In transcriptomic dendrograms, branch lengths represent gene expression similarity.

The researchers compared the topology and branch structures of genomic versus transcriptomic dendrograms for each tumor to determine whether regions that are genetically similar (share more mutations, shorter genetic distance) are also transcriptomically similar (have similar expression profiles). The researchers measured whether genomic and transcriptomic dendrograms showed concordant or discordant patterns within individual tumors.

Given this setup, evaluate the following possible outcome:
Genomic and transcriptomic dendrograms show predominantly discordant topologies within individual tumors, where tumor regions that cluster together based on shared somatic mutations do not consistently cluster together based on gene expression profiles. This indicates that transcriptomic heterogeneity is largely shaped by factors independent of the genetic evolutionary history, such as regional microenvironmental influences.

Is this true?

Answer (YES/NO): NO